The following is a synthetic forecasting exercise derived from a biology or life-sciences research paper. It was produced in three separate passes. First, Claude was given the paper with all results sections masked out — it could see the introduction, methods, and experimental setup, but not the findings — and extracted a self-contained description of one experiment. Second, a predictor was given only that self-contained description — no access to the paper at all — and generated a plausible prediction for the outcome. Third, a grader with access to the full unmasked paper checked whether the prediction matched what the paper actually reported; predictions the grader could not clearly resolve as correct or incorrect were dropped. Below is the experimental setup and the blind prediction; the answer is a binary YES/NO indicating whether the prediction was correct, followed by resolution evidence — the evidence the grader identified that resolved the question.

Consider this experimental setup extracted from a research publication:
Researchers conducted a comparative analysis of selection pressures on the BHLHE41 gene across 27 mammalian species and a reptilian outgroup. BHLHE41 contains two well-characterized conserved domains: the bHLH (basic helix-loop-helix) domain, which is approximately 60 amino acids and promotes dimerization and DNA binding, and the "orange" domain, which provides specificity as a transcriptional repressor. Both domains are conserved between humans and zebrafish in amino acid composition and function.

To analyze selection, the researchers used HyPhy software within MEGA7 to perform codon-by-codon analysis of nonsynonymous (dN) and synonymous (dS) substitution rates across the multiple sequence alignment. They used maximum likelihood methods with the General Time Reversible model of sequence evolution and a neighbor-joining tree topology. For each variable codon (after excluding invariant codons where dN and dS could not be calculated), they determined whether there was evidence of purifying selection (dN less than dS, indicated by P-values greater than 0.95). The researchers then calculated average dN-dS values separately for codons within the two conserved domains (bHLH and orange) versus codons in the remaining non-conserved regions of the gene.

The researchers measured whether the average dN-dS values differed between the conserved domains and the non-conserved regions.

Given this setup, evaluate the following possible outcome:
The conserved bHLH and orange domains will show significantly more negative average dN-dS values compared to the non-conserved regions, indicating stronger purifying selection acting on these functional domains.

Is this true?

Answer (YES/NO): NO